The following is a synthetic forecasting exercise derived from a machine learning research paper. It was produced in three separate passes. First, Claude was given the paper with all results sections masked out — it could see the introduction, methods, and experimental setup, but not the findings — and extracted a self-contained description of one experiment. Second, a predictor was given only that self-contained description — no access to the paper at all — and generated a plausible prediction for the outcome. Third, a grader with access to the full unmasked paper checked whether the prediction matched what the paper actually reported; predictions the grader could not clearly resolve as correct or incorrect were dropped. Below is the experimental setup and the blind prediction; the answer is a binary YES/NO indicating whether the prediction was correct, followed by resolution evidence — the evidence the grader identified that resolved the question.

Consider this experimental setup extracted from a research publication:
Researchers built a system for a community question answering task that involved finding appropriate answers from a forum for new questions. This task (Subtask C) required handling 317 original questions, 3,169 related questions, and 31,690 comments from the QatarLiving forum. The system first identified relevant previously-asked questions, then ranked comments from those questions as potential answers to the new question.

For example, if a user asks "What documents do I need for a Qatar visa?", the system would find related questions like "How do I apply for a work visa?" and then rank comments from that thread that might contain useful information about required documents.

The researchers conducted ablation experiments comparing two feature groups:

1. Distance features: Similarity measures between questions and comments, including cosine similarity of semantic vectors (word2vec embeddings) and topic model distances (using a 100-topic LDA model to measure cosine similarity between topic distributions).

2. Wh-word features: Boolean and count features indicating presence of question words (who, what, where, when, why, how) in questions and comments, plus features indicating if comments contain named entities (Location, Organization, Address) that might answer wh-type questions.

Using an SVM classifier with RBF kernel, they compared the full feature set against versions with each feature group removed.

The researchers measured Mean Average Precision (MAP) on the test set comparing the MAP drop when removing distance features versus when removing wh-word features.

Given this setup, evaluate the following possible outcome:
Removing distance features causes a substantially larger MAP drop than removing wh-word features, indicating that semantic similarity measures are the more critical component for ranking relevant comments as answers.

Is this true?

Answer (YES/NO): YES